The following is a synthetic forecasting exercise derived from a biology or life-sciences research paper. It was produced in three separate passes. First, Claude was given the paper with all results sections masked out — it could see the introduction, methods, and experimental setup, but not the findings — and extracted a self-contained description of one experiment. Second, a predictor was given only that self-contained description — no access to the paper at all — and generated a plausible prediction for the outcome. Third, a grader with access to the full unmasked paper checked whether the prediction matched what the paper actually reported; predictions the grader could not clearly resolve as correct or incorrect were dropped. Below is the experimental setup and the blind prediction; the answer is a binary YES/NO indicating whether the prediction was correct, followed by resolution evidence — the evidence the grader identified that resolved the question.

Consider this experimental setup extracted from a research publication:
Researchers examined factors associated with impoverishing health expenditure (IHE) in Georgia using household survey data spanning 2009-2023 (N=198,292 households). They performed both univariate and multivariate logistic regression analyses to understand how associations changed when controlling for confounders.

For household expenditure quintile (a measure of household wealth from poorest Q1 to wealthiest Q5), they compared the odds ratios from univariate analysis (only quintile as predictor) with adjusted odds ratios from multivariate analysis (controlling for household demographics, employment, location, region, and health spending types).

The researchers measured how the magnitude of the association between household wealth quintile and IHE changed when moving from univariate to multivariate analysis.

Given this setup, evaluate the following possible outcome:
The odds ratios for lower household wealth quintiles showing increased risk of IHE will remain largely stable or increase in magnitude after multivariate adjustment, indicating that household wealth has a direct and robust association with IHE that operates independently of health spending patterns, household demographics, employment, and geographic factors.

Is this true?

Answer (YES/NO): YES